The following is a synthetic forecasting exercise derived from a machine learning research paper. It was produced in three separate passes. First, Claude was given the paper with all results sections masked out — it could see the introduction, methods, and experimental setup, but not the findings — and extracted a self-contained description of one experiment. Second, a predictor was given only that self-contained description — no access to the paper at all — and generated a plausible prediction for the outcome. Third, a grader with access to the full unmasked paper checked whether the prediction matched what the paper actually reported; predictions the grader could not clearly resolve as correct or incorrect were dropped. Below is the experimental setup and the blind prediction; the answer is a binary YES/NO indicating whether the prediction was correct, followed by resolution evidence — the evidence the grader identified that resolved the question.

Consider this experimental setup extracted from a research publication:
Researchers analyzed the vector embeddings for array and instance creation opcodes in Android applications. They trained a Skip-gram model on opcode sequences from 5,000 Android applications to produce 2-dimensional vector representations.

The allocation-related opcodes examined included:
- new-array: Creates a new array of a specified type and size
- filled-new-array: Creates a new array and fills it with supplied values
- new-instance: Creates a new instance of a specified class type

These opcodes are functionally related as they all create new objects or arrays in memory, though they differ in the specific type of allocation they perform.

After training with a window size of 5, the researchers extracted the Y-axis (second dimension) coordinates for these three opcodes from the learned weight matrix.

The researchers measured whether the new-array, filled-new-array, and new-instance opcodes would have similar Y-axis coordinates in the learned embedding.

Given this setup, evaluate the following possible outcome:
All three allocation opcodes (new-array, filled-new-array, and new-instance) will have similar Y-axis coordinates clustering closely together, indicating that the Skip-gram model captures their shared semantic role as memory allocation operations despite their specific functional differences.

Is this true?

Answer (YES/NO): YES